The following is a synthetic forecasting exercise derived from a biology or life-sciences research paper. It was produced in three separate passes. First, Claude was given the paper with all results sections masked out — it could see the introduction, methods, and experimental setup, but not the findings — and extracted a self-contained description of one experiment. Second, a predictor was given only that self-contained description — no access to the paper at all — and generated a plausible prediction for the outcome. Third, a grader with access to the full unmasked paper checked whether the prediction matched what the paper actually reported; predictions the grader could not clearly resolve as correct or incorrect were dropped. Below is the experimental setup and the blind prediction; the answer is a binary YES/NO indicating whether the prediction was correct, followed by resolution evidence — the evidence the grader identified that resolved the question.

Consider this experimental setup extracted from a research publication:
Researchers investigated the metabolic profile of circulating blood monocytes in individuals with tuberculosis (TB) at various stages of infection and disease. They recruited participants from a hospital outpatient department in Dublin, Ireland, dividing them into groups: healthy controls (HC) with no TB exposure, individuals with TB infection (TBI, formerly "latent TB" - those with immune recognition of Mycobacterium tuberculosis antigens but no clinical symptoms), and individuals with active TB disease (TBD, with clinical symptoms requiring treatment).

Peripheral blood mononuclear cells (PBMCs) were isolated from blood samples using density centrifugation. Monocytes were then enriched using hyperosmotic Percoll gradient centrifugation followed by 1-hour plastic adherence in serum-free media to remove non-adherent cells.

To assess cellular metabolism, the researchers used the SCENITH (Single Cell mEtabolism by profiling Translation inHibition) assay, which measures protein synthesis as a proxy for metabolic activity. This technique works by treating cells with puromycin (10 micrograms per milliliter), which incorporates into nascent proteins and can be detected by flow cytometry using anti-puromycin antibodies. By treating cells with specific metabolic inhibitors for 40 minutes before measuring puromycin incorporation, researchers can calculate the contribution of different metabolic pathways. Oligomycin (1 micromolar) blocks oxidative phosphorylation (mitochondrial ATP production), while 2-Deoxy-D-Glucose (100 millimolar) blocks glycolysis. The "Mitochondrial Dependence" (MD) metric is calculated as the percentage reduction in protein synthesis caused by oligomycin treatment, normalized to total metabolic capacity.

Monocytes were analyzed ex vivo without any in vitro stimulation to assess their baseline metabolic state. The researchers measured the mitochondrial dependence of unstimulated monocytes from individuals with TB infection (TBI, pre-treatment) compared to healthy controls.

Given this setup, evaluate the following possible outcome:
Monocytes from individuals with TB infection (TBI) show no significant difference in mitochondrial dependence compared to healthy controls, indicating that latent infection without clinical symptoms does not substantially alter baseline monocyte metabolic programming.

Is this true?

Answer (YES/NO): NO